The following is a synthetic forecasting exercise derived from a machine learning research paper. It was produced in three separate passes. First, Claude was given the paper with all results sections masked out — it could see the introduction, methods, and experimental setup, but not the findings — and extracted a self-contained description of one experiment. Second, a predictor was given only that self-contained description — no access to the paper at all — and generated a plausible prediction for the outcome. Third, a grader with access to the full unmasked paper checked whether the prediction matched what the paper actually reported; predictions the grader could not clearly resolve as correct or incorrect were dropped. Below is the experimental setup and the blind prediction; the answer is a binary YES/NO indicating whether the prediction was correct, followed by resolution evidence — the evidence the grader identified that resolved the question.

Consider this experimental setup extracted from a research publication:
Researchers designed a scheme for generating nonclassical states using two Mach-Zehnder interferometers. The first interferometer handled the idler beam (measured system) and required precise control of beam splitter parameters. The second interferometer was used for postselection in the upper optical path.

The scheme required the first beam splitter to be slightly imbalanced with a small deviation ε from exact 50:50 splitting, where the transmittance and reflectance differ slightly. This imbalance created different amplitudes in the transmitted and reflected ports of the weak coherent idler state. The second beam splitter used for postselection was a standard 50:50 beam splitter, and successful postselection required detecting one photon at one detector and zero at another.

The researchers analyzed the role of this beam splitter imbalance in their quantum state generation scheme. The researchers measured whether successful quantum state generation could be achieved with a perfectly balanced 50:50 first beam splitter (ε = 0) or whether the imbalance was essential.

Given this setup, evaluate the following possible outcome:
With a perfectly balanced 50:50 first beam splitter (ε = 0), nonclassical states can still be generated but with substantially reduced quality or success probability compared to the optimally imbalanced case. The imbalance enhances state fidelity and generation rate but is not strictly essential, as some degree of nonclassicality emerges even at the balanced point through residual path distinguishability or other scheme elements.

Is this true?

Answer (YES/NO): NO